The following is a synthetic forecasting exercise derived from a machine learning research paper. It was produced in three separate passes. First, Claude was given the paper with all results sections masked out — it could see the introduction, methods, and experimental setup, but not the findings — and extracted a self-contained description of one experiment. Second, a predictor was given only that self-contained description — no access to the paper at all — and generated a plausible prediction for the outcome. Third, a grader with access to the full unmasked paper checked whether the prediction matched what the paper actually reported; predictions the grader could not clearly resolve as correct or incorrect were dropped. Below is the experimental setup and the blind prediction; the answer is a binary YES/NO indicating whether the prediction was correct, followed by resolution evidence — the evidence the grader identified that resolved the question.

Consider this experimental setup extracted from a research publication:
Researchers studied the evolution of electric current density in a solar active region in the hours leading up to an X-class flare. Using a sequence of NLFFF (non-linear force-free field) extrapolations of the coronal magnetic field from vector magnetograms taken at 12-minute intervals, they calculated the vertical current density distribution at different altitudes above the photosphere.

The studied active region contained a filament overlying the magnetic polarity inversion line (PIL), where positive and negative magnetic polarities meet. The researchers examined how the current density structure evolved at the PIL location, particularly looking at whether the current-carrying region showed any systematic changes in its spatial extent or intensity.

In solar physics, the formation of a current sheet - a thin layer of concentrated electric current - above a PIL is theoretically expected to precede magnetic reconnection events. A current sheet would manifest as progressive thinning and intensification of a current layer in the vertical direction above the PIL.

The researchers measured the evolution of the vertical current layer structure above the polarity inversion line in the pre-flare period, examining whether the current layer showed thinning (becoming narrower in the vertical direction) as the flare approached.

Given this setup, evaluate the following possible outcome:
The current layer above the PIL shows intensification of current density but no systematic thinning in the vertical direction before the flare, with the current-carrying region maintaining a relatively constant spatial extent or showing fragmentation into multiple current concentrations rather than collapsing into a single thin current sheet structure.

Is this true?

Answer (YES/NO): NO